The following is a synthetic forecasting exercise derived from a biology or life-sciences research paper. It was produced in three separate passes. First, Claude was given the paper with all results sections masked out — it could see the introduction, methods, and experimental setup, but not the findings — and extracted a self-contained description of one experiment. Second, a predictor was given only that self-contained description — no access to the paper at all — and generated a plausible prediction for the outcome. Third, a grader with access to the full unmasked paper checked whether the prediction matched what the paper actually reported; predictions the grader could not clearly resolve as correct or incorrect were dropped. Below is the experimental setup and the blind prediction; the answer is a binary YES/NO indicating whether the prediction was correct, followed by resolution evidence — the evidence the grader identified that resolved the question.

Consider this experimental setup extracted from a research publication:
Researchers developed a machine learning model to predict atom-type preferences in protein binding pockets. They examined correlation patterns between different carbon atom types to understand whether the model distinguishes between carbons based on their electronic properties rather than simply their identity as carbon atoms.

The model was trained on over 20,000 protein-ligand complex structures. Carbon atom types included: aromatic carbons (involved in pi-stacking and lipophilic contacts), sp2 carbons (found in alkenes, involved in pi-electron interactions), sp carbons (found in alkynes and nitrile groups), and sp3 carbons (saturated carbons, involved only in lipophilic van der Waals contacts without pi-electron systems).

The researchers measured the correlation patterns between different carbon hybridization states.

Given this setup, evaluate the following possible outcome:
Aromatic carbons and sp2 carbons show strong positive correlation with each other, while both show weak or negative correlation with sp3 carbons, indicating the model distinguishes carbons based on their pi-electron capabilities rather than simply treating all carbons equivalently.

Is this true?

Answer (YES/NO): YES